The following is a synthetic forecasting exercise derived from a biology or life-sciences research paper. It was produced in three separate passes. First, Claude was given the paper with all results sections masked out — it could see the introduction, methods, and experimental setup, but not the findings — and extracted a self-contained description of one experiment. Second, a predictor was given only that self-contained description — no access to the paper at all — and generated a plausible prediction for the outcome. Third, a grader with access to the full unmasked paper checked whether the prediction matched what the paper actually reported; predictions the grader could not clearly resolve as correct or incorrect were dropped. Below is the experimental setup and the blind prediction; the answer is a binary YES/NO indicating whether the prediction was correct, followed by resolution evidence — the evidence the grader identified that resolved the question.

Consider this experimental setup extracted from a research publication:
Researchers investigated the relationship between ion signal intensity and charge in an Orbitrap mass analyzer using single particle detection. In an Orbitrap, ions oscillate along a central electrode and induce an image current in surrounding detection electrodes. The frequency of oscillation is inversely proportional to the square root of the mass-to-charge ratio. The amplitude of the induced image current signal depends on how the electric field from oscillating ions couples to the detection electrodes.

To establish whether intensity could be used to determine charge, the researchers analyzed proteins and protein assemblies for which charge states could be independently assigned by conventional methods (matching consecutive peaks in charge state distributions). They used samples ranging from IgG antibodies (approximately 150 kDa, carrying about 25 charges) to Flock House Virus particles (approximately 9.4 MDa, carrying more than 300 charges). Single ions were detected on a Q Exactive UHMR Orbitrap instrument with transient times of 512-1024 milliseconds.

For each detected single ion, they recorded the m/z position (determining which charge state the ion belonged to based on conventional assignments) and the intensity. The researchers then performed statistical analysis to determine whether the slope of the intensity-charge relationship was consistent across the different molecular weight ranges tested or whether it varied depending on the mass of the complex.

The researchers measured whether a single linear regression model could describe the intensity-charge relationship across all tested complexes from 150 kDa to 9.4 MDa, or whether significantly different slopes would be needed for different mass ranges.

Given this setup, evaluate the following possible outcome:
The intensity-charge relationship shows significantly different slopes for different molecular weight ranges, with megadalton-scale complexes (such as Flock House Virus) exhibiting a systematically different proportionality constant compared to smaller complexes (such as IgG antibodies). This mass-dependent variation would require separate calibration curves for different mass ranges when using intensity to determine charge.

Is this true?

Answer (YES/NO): NO